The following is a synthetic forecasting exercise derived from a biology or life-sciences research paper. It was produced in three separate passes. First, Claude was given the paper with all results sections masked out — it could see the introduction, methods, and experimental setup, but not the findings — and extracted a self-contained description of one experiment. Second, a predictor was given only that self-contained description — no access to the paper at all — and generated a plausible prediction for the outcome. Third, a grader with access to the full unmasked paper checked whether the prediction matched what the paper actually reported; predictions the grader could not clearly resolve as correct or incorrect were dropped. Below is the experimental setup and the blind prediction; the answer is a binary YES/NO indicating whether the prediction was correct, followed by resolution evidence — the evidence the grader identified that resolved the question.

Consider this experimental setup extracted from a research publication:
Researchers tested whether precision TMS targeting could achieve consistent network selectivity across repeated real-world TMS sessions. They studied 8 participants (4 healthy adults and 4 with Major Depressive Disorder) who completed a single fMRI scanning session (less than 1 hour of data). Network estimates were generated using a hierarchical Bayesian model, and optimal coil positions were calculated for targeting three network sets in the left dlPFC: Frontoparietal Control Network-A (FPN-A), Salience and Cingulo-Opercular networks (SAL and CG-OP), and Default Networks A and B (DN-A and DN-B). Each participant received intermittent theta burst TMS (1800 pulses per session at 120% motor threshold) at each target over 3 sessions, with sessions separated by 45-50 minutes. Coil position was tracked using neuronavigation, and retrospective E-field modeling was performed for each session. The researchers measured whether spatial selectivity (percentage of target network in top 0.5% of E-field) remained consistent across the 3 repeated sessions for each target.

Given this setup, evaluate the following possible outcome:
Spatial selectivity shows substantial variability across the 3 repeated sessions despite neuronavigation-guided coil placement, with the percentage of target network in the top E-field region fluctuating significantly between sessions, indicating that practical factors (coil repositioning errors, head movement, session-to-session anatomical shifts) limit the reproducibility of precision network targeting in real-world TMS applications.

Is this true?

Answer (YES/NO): NO